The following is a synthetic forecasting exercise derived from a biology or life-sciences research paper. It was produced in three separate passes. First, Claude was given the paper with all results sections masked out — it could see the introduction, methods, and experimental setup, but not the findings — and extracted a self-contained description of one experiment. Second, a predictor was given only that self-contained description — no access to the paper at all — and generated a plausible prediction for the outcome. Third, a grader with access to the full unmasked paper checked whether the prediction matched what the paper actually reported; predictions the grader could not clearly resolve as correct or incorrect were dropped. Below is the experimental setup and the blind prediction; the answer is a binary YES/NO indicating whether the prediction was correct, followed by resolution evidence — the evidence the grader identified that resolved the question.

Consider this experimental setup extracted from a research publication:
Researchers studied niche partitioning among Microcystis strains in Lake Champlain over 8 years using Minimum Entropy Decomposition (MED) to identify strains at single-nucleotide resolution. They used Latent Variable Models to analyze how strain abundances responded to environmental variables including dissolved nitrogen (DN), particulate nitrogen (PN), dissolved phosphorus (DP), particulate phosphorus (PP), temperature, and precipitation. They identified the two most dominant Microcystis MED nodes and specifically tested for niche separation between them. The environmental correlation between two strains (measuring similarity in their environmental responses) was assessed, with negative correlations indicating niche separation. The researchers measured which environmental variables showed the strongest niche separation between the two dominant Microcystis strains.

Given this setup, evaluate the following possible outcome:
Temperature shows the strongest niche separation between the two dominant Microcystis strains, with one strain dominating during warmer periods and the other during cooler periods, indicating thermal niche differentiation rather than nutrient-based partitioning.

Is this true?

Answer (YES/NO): NO